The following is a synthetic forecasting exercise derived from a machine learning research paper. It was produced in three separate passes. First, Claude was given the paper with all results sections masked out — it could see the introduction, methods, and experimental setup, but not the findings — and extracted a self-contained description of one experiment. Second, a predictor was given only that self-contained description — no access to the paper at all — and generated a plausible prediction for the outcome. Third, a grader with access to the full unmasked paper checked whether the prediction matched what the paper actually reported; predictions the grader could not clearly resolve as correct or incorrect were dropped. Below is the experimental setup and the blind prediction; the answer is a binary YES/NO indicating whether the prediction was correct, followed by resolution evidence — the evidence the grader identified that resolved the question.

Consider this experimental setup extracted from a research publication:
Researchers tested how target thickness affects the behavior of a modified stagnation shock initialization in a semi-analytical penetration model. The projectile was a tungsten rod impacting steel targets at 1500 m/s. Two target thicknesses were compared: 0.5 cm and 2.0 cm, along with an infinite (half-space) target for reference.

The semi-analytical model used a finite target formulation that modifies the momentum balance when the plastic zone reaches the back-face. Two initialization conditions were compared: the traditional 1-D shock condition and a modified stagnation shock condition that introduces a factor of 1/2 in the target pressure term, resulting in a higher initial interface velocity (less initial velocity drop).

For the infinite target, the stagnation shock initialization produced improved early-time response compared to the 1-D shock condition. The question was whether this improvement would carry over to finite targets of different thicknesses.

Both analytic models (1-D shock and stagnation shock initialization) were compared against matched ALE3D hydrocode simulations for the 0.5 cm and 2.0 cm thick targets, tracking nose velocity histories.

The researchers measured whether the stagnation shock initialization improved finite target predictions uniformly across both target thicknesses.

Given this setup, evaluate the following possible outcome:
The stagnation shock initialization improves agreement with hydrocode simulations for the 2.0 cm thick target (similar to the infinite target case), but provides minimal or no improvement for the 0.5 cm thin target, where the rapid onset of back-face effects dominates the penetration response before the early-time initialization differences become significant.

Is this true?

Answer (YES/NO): NO